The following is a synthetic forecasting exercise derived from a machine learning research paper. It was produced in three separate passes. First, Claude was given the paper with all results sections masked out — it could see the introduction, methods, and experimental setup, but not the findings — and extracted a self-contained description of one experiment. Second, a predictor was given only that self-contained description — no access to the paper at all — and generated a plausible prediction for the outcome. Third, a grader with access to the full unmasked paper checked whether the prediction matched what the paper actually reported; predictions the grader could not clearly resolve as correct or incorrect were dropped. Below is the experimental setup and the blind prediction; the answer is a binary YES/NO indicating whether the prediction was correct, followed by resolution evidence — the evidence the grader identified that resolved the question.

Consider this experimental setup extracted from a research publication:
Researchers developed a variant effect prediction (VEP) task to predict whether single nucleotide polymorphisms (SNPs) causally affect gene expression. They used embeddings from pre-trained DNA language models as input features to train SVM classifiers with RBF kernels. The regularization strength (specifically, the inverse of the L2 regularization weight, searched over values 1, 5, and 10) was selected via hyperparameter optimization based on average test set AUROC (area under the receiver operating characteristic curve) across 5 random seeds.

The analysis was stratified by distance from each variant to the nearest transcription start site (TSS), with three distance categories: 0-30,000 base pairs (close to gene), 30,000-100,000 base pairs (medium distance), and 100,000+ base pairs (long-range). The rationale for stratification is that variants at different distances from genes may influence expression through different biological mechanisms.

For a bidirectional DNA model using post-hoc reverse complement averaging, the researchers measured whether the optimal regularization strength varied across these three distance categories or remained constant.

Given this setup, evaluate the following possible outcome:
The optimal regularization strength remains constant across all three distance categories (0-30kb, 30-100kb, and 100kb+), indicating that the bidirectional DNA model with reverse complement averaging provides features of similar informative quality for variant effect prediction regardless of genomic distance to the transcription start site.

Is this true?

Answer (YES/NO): NO